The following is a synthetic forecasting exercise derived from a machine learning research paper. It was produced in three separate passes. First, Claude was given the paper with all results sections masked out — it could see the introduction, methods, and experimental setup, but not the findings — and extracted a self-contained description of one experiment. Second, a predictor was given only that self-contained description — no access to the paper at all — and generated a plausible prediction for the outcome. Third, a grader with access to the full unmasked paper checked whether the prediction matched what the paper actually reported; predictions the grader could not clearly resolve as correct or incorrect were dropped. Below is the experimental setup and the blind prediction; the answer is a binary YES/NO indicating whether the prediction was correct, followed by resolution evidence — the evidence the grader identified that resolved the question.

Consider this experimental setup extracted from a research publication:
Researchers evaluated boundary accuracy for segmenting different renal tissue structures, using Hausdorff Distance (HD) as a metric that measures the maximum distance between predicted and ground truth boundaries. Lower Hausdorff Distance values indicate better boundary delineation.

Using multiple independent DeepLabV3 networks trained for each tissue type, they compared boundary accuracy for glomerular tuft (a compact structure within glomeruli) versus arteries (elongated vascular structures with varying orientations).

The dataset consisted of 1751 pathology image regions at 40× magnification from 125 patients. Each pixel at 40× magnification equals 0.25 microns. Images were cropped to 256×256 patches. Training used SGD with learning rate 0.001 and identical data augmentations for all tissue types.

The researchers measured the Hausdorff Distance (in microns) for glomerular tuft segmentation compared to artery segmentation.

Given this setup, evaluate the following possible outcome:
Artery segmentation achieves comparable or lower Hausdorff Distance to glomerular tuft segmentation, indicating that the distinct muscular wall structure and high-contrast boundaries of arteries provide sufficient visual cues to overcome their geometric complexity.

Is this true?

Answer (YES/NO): NO